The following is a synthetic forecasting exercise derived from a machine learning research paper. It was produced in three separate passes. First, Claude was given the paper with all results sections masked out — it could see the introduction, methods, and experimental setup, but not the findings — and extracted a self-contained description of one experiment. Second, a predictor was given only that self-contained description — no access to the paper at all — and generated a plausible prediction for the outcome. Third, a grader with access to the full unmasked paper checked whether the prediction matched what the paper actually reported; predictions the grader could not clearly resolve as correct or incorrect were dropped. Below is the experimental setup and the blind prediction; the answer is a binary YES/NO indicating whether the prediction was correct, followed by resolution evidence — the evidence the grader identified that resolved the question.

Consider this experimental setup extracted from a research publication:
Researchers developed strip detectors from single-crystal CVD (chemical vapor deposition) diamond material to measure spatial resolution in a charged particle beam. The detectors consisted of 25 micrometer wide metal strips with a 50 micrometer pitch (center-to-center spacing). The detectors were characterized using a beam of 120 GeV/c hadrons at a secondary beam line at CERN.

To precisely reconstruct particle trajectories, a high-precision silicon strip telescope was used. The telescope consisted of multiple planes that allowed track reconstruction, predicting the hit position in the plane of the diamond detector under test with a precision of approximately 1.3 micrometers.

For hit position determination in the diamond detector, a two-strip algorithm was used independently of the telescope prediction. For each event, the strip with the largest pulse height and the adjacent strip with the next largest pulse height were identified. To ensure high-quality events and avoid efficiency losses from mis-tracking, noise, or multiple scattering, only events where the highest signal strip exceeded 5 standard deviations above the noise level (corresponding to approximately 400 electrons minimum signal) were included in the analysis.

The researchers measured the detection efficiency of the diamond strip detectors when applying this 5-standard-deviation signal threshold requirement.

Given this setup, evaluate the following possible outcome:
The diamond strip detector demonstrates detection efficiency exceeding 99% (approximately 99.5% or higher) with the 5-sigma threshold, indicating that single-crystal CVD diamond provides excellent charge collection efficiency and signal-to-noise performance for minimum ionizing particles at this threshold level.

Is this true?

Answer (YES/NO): YES